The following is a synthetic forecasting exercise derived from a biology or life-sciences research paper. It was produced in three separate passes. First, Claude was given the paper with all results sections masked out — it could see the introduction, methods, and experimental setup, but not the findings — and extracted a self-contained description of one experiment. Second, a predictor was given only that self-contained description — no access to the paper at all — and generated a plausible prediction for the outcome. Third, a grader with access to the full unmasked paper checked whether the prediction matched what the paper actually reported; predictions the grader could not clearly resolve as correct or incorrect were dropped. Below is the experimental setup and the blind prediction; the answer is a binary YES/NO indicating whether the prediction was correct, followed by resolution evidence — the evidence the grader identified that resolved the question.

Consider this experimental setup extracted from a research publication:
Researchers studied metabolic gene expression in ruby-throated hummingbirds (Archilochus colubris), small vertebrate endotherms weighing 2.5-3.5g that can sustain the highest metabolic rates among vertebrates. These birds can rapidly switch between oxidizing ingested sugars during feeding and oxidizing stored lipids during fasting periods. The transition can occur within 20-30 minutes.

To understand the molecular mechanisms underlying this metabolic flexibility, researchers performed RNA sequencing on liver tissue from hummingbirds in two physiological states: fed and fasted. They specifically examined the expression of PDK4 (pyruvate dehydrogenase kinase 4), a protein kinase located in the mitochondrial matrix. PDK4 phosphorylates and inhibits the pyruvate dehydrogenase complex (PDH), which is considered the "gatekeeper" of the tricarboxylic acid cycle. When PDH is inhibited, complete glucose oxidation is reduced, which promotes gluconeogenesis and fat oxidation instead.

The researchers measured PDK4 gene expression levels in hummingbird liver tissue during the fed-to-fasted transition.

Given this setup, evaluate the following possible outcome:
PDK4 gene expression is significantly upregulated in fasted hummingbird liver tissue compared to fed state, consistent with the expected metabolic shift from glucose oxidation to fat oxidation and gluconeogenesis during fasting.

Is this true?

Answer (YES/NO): YES